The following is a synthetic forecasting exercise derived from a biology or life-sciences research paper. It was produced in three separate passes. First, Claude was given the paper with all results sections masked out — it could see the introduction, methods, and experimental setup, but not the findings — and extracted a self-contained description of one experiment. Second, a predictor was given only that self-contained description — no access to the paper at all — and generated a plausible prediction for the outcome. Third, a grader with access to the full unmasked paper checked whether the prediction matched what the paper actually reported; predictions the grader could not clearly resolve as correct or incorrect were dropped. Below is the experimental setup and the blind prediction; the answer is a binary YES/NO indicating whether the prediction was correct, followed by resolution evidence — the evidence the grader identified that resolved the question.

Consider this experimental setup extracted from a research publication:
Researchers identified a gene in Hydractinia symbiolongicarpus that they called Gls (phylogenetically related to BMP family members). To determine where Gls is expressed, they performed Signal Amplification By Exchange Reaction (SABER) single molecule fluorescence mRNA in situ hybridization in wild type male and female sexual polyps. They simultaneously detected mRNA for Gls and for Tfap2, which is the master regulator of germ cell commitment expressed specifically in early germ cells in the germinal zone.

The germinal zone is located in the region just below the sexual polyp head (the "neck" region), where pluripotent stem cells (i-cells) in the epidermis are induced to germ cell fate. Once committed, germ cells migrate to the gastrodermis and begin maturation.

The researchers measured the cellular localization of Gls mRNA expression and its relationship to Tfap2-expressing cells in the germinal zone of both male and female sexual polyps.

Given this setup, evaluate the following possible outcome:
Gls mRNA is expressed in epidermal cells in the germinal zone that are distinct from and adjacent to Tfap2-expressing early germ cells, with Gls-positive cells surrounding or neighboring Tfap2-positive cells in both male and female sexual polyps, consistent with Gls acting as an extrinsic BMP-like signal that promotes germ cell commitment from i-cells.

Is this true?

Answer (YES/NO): NO